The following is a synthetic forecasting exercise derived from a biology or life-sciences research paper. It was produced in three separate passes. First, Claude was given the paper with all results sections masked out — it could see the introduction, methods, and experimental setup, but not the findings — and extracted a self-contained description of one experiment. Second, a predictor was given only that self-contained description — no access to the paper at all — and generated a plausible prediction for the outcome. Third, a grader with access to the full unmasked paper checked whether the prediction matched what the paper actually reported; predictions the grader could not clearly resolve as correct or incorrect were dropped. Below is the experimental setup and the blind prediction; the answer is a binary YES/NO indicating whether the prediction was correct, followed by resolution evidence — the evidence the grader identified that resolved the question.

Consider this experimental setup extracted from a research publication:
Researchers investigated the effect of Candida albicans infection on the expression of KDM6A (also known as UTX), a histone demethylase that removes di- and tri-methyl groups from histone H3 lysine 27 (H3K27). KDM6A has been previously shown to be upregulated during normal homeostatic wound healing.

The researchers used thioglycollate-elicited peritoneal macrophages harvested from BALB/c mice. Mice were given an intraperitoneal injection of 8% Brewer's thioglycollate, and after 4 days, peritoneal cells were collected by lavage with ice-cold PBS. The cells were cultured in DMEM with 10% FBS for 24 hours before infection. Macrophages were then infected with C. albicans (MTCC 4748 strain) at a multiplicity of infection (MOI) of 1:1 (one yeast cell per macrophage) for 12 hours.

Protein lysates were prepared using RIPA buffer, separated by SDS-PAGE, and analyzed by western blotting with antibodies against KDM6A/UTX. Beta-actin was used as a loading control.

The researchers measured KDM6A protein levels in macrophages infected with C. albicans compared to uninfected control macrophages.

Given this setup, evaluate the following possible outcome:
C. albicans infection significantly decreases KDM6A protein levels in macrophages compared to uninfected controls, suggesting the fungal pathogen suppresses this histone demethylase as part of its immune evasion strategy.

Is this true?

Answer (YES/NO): YES